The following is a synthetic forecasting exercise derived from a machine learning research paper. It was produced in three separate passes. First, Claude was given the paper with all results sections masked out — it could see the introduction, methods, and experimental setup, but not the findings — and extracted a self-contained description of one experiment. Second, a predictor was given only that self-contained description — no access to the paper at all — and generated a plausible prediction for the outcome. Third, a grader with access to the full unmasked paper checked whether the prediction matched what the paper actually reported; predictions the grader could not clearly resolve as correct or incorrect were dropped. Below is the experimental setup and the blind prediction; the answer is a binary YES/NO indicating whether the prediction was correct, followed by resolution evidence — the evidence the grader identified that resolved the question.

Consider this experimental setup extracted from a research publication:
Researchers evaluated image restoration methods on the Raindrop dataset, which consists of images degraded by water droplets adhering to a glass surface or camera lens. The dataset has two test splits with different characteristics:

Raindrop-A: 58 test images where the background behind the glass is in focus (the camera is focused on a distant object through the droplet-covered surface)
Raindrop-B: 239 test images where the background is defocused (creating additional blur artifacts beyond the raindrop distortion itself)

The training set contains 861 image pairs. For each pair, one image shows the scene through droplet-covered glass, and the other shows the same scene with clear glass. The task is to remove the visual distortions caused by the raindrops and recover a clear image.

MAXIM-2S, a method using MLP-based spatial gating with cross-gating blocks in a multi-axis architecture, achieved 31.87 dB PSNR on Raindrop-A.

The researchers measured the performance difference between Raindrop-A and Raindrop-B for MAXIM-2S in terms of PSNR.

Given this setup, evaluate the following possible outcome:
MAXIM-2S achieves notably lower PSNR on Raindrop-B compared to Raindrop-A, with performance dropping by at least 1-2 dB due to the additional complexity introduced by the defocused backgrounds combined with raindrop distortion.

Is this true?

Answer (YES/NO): YES